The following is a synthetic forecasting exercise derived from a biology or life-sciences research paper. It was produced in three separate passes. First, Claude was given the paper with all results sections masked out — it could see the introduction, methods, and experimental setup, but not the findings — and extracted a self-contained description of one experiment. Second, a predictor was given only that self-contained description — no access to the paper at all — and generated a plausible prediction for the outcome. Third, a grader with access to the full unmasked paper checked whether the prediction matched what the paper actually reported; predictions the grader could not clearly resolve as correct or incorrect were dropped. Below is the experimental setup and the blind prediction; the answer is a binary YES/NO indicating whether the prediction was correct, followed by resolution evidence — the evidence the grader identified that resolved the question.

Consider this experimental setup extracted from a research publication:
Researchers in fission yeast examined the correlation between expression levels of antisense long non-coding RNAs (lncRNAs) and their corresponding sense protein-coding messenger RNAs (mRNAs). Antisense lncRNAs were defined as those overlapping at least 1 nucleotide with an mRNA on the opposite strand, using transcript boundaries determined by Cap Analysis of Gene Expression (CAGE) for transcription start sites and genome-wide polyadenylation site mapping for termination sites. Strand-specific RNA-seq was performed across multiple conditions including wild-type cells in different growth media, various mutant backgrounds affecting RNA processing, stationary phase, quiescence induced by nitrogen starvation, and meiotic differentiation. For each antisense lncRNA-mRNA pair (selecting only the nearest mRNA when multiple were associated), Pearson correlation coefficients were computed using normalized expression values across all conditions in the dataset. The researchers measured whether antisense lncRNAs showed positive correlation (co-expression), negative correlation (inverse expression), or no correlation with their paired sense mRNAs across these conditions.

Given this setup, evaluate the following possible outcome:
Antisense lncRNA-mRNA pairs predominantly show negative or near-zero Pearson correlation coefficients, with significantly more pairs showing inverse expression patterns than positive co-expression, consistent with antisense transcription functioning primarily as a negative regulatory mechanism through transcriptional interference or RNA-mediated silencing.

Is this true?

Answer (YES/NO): NO